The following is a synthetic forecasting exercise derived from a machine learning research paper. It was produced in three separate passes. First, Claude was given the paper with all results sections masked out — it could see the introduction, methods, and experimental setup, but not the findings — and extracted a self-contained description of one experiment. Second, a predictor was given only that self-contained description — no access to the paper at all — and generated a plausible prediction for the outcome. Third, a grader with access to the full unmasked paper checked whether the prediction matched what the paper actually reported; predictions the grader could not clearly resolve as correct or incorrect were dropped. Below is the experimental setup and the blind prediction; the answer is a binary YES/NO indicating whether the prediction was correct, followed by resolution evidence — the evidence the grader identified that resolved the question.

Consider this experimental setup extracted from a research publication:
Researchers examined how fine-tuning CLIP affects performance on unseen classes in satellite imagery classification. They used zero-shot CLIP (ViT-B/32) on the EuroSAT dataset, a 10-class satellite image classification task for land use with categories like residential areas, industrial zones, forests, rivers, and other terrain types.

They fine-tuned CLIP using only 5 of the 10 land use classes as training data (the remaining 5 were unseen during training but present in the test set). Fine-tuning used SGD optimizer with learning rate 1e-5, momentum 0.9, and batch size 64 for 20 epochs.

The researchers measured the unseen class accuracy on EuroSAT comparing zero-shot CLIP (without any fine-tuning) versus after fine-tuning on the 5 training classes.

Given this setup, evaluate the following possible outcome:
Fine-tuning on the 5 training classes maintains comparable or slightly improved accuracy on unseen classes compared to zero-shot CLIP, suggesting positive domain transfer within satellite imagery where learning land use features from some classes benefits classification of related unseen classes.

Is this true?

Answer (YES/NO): NO